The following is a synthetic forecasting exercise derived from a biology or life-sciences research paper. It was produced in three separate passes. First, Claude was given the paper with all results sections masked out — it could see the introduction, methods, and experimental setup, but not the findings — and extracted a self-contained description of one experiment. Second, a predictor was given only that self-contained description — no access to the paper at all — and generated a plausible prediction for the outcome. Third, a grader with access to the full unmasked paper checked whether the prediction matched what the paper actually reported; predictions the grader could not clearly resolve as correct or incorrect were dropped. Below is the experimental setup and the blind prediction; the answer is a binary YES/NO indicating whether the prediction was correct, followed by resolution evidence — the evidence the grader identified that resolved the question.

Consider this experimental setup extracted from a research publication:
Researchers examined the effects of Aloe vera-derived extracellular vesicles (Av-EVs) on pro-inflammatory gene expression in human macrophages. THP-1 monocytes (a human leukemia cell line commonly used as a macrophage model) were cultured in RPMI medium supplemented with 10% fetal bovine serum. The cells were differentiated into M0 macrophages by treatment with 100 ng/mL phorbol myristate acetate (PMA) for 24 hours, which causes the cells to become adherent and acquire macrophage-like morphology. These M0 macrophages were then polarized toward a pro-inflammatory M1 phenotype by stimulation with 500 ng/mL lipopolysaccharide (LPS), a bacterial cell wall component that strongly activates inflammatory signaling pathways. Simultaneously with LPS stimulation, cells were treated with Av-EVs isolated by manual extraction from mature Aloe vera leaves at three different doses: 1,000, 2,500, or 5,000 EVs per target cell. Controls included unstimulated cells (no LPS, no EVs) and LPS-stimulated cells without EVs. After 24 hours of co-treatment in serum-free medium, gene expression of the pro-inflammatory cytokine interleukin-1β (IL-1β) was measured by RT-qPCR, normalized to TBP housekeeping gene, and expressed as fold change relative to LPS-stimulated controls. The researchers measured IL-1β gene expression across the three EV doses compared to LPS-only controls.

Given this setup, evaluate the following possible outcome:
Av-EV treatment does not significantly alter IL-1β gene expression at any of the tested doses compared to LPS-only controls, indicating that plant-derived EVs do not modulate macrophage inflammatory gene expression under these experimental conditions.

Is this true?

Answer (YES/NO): NO